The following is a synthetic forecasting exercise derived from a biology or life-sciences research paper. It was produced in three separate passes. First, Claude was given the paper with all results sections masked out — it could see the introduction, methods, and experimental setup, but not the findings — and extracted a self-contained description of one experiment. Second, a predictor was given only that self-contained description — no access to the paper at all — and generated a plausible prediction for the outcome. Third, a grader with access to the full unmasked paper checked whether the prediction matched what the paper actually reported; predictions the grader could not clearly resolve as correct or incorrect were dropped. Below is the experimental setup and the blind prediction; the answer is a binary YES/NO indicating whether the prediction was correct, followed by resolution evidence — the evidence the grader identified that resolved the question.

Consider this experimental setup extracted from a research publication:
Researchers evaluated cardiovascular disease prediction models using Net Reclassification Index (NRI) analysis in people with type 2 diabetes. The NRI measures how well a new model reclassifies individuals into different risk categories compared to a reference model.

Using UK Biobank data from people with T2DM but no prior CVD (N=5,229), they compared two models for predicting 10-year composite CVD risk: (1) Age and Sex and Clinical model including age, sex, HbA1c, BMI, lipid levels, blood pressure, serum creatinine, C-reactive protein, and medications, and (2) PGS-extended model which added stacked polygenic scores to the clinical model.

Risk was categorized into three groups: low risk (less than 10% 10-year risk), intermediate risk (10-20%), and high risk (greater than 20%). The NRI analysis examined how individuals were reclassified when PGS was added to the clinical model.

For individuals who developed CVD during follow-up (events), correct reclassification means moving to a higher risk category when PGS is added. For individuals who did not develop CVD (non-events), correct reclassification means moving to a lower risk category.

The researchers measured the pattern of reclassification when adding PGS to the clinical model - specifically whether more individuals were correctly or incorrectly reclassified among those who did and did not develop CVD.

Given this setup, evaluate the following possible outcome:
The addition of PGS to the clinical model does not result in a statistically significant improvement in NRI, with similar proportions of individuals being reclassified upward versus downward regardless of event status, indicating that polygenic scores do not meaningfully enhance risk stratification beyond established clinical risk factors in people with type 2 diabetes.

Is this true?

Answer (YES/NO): NO